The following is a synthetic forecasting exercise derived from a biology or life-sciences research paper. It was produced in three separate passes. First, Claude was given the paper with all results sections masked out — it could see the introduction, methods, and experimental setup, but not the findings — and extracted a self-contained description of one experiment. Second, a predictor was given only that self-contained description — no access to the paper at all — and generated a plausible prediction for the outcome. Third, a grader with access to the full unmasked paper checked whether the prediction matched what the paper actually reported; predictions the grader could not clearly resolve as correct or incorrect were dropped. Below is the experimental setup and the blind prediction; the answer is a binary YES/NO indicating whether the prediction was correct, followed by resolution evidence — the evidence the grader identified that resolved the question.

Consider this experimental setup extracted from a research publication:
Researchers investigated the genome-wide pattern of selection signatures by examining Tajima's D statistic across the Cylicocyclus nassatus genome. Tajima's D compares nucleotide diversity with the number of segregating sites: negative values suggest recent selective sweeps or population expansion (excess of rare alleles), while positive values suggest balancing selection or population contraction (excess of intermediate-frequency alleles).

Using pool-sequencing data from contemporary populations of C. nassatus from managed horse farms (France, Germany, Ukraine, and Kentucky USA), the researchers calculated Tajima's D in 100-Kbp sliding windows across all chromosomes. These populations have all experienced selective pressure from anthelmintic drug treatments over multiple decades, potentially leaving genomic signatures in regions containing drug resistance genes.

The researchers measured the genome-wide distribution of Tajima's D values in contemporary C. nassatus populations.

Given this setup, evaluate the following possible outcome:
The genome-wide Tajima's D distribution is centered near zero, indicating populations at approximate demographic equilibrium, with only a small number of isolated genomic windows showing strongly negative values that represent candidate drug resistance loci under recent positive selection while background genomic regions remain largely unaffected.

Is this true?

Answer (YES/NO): NO